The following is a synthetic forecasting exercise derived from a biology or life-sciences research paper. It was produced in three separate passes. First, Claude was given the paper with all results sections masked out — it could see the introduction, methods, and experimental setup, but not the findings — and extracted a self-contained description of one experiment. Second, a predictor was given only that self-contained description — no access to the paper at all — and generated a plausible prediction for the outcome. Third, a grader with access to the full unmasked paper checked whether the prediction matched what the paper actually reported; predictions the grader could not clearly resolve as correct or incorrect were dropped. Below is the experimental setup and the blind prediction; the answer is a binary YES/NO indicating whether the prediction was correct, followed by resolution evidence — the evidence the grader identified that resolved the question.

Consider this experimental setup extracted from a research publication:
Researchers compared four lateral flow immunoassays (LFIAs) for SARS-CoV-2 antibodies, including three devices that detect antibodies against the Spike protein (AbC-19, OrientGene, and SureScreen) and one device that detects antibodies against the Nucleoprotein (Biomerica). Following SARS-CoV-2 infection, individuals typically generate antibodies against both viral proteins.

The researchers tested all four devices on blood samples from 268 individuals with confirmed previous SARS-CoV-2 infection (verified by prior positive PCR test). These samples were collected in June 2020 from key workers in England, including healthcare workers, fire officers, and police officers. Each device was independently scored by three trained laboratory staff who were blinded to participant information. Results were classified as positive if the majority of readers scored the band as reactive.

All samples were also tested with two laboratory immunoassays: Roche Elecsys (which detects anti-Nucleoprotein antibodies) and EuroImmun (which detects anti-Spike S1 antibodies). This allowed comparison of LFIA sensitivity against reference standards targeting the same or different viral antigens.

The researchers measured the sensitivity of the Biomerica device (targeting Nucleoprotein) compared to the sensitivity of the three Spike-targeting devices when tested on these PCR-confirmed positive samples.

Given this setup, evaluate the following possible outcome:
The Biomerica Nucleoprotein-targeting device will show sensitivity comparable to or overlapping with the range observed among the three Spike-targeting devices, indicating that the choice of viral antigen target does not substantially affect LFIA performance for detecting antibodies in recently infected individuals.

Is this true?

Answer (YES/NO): YES